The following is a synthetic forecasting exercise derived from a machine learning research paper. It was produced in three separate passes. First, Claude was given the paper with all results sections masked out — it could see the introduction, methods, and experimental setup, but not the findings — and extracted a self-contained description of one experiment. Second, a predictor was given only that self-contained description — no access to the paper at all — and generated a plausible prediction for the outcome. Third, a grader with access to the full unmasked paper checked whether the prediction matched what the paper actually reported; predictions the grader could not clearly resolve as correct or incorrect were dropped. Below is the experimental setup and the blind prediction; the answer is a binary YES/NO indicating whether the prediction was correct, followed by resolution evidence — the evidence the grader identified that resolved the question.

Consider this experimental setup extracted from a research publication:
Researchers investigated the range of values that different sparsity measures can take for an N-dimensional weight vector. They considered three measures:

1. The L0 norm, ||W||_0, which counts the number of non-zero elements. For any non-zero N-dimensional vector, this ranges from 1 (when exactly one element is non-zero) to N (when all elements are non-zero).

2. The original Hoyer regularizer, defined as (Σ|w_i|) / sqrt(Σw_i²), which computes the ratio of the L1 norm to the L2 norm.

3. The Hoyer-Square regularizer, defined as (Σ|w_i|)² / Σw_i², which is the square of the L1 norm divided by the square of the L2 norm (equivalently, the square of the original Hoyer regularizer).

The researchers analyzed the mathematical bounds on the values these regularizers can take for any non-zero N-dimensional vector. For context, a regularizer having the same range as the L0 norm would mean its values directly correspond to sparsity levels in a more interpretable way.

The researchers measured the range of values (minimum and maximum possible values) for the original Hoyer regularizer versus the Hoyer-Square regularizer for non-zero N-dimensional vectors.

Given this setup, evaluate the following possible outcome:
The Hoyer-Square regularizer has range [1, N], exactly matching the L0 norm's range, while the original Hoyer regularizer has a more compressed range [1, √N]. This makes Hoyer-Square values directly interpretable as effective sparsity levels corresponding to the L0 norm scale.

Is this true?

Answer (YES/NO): YES